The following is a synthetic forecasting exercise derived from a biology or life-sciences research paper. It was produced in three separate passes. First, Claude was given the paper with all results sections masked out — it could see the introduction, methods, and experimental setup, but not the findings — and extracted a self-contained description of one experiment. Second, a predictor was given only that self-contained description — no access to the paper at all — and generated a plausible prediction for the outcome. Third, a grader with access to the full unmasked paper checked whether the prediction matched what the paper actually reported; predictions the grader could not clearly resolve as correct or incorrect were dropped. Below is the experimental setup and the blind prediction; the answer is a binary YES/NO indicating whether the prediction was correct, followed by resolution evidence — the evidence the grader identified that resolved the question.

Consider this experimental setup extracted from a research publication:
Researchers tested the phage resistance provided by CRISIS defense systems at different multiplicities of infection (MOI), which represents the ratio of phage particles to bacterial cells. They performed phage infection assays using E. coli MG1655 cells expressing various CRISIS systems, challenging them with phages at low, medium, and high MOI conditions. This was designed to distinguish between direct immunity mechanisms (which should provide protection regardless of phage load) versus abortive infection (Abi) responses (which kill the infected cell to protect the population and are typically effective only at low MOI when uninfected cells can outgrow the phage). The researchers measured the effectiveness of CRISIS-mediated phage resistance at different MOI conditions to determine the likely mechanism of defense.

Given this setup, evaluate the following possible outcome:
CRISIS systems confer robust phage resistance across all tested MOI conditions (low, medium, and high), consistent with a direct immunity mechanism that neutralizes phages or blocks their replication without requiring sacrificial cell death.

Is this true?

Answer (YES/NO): NO